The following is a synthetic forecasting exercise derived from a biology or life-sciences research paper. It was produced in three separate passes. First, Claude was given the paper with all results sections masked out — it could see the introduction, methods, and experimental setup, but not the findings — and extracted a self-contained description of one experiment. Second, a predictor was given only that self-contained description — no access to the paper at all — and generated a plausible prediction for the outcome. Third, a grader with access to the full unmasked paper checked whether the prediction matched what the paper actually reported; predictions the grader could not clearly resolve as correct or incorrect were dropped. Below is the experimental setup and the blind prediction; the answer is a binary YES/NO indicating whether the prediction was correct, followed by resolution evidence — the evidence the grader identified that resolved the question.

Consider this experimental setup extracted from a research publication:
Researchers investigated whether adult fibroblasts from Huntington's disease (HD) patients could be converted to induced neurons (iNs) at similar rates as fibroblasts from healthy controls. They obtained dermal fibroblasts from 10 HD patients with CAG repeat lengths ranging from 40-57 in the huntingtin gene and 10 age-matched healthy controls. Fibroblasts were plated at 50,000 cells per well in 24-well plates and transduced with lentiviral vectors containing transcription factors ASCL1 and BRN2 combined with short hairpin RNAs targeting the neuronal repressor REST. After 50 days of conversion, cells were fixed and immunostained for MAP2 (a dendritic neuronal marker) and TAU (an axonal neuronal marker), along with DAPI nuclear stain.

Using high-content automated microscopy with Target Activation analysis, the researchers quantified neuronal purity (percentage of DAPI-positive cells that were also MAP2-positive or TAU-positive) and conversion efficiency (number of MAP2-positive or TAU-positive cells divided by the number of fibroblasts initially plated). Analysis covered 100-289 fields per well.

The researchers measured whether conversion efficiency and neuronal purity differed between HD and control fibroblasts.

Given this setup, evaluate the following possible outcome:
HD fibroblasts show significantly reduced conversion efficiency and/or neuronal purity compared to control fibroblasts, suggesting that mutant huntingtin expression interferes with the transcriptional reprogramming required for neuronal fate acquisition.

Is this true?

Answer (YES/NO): NO